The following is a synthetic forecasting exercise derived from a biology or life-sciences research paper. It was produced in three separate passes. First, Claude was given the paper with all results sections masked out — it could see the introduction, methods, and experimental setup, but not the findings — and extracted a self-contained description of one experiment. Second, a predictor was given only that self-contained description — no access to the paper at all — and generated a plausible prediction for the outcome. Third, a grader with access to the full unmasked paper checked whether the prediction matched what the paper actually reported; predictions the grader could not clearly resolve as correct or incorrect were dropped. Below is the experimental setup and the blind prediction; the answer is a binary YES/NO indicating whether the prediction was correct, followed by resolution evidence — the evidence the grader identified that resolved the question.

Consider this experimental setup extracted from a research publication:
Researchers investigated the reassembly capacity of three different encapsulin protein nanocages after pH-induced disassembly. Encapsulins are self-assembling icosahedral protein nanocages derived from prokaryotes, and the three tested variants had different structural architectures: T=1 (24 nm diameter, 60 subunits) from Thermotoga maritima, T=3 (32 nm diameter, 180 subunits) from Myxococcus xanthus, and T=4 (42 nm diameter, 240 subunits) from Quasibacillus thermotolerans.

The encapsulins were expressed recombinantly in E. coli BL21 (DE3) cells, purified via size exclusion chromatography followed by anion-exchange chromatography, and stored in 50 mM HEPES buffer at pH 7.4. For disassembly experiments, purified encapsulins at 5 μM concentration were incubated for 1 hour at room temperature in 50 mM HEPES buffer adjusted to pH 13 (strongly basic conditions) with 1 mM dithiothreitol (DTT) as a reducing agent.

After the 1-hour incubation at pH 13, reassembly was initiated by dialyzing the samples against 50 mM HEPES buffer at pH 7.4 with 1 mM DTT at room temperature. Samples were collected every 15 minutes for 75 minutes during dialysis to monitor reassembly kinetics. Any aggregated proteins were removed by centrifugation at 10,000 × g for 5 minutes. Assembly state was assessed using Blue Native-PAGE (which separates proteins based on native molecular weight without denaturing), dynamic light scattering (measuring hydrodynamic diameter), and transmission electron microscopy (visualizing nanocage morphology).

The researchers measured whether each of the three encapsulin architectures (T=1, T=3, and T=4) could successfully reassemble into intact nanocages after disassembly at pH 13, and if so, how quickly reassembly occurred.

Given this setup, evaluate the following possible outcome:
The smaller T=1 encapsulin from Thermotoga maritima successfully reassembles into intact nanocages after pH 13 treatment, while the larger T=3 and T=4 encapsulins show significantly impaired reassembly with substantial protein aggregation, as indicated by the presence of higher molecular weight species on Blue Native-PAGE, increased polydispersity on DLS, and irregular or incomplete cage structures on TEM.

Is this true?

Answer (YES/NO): NO